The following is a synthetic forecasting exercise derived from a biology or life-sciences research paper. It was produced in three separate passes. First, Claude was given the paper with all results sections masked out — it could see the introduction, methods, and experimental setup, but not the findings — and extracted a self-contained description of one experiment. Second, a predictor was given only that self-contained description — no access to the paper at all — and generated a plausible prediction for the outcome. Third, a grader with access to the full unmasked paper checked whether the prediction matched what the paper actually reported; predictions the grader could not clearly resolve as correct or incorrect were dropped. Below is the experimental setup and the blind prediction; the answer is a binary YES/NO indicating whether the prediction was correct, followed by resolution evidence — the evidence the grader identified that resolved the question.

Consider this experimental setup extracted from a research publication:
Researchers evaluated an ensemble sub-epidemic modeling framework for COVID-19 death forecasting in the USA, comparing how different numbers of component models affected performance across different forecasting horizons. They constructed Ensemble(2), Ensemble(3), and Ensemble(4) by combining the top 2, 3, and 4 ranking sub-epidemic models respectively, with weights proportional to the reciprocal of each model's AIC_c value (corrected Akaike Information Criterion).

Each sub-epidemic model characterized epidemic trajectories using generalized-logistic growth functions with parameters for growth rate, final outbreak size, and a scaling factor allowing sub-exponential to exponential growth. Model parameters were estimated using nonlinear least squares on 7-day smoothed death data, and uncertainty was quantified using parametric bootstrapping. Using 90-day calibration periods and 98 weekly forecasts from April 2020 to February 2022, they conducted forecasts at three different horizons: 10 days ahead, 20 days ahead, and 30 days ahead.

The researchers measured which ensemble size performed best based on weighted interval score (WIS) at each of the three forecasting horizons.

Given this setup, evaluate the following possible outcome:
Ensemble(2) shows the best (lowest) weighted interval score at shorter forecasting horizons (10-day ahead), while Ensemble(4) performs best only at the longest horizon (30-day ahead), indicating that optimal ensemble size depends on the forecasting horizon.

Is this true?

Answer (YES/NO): NO